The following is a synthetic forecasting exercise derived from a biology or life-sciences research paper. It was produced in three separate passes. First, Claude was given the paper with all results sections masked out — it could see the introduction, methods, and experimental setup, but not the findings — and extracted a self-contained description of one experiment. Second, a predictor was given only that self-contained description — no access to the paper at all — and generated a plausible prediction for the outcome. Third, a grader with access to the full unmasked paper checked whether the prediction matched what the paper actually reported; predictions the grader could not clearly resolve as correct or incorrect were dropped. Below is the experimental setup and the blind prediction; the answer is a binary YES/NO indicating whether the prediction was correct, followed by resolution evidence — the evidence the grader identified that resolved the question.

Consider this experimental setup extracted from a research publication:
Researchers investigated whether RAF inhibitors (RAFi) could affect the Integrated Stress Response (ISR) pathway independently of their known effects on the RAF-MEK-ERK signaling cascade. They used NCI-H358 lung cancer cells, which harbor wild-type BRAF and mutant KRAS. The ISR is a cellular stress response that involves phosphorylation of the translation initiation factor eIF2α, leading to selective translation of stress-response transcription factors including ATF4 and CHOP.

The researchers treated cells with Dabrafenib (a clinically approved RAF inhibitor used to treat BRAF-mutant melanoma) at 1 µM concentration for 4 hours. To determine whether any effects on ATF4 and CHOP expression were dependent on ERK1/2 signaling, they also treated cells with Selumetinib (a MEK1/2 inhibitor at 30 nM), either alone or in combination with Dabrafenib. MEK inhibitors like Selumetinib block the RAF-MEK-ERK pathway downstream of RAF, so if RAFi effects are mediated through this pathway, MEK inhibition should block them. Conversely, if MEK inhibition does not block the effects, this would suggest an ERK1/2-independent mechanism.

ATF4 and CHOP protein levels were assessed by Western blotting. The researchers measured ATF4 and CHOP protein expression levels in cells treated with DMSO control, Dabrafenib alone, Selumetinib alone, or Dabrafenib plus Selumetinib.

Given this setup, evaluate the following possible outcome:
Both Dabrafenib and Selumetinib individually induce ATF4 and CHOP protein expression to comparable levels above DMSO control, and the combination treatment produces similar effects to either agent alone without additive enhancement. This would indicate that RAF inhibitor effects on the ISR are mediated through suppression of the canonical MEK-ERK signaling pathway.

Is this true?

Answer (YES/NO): NO